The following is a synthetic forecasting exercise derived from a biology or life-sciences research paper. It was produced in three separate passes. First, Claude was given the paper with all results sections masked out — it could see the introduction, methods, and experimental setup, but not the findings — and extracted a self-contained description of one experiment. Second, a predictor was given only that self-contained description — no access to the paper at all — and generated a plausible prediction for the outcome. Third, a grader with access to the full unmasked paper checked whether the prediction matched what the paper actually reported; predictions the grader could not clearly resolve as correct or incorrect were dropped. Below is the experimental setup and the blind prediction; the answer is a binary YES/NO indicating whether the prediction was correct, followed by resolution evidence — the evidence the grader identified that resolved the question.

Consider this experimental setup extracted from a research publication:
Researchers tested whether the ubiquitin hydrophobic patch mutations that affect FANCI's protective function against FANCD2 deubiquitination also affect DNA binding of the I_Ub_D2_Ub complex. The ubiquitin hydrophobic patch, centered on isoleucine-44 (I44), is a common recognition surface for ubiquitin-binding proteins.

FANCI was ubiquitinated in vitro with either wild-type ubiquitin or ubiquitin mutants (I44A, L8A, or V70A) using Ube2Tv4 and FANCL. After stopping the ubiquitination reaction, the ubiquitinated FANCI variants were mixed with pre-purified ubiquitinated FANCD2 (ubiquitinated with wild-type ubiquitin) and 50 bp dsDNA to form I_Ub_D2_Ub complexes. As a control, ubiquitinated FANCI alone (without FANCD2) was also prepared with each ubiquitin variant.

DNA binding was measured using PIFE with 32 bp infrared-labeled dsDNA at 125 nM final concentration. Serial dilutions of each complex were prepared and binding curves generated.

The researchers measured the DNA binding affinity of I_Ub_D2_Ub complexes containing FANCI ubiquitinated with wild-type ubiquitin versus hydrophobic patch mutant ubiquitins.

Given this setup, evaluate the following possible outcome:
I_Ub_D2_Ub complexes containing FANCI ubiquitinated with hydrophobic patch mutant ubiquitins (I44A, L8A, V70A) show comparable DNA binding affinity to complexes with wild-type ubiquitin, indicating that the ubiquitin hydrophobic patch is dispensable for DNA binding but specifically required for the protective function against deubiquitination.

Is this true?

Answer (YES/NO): YES